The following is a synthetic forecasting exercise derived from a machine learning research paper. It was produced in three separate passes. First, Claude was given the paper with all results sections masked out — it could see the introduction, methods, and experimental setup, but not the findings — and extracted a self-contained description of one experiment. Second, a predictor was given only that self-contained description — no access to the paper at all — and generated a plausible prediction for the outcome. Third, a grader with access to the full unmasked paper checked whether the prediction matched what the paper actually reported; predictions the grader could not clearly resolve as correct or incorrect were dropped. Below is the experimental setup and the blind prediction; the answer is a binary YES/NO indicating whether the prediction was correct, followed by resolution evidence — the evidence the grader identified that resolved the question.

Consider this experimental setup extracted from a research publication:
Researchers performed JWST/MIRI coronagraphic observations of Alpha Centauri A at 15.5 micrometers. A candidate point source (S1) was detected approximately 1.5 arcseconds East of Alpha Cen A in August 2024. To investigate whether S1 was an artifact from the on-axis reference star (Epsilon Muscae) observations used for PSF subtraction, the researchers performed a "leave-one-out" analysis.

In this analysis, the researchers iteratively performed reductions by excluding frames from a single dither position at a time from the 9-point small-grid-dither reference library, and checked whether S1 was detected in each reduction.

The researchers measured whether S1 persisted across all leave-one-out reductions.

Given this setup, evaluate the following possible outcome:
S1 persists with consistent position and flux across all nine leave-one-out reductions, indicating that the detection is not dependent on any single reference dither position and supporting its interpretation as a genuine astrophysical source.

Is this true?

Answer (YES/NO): YES